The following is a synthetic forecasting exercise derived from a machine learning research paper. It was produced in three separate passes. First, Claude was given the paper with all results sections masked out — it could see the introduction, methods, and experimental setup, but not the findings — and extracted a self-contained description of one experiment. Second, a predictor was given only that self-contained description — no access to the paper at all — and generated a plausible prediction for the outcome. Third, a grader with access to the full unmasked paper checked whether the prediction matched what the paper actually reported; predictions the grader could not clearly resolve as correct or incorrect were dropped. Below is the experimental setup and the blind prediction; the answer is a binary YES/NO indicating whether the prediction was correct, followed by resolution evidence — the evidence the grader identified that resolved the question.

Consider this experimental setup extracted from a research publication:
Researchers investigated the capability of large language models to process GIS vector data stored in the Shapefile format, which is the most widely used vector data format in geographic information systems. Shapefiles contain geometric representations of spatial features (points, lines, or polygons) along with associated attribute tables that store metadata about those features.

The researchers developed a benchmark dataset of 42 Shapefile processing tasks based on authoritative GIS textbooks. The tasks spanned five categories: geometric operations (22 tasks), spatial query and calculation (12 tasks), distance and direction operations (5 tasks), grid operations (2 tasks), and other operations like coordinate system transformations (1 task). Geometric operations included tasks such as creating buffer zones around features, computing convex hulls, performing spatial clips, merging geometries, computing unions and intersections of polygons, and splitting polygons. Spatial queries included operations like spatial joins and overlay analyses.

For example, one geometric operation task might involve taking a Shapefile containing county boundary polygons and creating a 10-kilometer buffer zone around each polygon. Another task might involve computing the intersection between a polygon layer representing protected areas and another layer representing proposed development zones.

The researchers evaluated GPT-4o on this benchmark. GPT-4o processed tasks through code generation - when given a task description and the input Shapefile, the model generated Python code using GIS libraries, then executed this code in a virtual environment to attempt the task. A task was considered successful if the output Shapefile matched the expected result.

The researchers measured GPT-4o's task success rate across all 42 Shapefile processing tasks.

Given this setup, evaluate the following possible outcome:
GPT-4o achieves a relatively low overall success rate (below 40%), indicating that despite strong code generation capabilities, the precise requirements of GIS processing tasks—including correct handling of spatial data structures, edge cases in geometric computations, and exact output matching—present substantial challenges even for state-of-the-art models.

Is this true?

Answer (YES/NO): NO